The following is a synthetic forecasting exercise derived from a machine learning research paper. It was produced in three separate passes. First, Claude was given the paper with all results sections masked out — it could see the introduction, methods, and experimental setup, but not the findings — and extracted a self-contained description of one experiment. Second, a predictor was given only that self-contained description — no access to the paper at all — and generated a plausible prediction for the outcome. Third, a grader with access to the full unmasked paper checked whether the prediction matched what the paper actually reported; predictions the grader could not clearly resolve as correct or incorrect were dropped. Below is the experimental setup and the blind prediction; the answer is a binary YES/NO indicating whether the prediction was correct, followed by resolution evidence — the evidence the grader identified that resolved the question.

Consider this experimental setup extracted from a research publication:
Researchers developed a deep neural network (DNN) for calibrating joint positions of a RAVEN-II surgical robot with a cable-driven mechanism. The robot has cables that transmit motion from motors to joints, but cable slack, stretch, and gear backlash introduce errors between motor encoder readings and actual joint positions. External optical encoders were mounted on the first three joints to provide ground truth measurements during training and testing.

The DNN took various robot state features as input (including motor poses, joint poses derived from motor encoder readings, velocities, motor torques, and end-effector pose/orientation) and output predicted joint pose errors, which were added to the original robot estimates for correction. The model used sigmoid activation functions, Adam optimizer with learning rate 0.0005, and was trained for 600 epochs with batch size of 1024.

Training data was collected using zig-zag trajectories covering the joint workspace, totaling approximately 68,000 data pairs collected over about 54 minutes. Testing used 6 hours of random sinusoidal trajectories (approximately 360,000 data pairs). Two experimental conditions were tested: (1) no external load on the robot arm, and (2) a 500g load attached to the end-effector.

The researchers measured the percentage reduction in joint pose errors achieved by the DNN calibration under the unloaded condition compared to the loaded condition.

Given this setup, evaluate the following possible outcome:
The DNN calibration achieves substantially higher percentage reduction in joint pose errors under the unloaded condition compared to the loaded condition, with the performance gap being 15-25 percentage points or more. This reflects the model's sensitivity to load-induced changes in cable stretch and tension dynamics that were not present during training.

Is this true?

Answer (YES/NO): NO